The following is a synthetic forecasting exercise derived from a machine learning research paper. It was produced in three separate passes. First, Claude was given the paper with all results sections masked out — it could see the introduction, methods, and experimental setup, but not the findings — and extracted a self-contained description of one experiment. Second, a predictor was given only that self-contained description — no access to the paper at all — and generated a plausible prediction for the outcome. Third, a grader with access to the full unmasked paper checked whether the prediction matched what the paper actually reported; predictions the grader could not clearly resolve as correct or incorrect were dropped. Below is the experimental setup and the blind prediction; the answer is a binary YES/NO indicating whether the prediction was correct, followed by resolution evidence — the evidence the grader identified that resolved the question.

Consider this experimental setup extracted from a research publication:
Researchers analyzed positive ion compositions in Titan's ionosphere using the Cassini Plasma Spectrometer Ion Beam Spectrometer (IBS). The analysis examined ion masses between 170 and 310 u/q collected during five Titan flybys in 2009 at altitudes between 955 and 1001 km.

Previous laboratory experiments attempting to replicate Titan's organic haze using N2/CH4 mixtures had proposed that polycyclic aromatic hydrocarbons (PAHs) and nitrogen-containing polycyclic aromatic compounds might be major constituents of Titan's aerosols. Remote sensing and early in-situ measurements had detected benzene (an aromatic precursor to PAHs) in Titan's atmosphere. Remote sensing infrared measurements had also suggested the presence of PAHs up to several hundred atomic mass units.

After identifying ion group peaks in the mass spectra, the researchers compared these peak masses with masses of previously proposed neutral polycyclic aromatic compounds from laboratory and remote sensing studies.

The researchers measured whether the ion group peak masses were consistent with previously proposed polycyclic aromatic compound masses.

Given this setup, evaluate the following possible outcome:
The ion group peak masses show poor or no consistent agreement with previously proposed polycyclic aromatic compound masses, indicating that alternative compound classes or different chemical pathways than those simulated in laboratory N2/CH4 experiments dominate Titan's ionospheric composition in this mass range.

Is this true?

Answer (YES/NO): NO